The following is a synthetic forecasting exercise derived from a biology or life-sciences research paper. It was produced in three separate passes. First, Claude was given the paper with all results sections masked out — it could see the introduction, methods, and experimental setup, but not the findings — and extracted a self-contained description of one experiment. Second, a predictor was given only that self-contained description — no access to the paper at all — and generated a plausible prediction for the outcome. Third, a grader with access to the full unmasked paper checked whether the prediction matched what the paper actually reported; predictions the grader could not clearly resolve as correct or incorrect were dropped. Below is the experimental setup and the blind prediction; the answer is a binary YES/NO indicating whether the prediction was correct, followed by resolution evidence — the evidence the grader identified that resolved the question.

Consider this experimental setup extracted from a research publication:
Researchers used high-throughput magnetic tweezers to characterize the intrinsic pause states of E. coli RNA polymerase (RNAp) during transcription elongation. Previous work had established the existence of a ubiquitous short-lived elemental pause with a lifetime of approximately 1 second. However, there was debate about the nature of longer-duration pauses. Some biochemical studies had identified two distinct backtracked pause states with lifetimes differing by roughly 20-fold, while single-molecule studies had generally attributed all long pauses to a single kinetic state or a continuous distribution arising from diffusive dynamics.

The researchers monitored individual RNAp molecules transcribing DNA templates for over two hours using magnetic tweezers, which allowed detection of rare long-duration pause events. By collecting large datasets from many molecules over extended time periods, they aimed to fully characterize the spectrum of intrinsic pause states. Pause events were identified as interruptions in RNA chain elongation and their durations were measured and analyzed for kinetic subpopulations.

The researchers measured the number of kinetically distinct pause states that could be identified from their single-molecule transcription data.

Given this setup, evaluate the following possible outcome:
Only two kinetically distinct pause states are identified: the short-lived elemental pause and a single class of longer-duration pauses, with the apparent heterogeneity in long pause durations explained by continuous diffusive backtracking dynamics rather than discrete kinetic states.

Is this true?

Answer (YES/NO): NO